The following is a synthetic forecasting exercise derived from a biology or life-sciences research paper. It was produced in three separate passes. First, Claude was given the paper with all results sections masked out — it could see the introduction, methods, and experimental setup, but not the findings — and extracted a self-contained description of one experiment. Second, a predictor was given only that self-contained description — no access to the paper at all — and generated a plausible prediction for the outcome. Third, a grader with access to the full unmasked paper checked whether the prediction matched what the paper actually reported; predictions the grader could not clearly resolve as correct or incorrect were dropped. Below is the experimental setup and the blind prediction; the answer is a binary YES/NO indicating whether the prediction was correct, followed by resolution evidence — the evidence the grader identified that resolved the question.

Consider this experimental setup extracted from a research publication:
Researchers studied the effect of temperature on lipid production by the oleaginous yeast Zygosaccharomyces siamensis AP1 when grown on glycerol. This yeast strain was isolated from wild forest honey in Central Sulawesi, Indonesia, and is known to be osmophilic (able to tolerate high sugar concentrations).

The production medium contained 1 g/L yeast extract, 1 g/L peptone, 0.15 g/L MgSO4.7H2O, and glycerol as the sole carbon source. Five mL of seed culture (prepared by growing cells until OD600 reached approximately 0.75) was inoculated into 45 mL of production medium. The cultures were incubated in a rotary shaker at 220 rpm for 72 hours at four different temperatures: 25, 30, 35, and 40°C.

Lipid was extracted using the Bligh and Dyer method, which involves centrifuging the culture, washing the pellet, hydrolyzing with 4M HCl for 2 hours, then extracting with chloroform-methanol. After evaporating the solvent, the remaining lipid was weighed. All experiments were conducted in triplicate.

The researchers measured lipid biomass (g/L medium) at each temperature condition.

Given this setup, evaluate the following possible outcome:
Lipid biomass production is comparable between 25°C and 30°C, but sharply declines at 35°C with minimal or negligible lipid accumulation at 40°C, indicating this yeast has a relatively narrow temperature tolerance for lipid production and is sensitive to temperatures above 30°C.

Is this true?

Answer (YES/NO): NO